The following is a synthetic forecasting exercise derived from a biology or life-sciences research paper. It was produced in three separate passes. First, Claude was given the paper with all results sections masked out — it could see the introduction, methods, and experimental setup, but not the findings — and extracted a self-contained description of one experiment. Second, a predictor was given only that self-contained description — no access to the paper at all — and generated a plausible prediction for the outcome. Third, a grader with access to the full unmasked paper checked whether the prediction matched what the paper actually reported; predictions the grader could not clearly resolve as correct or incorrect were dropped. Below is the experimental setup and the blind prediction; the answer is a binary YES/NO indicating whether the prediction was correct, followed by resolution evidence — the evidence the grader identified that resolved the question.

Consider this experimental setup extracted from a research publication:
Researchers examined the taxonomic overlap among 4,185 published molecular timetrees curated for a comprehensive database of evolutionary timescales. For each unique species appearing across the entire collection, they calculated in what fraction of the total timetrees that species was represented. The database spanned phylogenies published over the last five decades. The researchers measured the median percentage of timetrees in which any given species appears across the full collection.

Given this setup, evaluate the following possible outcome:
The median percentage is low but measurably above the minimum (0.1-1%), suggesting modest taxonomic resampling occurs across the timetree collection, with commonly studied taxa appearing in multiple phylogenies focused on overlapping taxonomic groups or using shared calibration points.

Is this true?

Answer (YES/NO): NO